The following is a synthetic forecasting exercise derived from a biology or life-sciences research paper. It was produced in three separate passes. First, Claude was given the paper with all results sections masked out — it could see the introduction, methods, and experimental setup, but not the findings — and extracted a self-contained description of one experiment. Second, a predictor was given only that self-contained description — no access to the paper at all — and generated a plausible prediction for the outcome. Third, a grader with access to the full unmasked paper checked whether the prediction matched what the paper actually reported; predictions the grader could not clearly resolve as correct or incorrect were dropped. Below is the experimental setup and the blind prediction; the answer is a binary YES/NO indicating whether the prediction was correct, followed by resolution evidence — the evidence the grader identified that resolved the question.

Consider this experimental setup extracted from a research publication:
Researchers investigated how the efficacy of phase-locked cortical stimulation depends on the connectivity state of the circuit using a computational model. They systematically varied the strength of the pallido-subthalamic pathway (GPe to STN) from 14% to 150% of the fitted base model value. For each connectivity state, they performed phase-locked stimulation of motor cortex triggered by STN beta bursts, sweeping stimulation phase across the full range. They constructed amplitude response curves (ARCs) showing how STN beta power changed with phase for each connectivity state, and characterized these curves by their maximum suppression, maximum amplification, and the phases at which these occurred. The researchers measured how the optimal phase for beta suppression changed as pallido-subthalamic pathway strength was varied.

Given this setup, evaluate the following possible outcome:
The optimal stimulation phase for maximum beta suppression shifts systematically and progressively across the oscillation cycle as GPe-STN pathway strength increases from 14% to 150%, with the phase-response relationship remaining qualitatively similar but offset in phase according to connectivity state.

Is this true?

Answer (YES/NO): NO